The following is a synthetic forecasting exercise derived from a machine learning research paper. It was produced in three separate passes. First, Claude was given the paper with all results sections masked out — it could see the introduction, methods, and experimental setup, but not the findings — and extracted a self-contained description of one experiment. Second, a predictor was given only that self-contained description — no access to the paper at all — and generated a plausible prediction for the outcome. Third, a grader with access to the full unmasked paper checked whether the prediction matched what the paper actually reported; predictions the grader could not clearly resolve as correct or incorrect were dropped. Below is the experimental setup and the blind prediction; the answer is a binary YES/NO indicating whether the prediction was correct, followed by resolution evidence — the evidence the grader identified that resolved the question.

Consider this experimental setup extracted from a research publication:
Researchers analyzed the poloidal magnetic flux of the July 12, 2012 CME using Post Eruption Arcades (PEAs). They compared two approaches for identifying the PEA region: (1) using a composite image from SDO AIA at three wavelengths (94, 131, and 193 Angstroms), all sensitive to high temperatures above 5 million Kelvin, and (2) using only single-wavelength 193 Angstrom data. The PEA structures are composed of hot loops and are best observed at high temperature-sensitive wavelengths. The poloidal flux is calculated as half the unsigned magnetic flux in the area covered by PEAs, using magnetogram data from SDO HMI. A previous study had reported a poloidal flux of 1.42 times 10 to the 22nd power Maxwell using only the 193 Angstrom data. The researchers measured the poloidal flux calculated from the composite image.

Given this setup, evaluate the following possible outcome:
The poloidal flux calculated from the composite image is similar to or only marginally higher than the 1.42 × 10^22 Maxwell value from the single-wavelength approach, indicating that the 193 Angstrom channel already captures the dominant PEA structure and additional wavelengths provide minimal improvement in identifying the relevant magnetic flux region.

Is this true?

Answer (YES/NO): YES